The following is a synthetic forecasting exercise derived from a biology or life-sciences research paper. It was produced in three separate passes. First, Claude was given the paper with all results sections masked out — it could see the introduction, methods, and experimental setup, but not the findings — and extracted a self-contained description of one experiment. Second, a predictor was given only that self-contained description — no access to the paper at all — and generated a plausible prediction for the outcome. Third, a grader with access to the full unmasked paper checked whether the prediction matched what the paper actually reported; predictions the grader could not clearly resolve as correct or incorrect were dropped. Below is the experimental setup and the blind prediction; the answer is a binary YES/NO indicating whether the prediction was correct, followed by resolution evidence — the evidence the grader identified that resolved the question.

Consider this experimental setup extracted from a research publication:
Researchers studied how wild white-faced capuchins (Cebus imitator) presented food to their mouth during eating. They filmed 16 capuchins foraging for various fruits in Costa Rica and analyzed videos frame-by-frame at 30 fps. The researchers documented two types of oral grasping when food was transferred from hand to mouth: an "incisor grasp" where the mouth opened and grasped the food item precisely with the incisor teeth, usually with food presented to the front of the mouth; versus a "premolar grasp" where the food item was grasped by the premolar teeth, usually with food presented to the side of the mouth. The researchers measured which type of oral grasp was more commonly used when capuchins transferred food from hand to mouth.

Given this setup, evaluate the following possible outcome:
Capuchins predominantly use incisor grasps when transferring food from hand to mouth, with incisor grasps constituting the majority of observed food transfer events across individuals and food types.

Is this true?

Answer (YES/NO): YES